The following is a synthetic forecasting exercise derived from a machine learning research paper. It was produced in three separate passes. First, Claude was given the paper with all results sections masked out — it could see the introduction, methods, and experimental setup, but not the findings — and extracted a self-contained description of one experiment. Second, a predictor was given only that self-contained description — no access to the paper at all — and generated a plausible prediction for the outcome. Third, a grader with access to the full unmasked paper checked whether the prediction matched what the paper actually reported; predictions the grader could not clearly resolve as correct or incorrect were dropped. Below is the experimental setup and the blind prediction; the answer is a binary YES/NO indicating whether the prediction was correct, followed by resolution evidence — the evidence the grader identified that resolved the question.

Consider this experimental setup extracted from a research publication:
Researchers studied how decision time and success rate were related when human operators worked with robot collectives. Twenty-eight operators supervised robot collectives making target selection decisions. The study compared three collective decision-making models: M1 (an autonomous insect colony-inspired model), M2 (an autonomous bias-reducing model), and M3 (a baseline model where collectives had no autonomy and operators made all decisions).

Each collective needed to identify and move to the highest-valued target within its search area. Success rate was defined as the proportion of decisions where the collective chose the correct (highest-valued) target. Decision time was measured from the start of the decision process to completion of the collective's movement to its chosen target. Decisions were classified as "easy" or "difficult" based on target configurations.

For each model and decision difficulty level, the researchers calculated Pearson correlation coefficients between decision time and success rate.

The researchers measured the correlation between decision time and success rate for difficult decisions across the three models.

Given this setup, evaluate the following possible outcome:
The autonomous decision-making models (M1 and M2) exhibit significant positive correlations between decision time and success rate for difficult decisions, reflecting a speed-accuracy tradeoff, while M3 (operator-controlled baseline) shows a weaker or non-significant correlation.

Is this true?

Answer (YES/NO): NO